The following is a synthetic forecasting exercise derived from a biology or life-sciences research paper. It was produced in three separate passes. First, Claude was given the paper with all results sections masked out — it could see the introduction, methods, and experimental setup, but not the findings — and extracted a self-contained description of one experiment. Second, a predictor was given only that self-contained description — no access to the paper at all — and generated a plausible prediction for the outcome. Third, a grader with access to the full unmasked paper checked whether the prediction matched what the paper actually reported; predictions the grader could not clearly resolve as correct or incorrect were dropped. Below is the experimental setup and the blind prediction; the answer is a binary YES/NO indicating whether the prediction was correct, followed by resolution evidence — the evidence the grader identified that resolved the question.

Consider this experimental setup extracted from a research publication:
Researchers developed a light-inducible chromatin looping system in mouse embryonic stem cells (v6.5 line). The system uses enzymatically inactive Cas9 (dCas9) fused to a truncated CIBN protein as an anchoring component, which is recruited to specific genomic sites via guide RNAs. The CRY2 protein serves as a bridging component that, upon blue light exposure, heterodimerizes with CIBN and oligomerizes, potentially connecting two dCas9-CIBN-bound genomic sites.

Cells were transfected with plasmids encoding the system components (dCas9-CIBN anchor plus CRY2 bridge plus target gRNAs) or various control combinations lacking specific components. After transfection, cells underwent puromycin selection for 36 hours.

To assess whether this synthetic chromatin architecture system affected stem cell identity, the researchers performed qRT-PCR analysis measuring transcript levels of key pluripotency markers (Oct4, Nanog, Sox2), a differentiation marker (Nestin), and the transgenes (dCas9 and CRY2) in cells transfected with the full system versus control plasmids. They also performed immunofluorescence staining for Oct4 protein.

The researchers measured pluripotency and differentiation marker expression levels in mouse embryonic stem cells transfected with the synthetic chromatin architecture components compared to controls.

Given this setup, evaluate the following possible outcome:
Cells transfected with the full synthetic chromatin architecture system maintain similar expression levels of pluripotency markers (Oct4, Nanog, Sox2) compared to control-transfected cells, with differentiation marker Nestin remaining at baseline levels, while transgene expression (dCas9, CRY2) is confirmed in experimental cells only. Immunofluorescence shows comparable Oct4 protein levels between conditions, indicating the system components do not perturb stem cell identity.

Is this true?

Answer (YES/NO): YES